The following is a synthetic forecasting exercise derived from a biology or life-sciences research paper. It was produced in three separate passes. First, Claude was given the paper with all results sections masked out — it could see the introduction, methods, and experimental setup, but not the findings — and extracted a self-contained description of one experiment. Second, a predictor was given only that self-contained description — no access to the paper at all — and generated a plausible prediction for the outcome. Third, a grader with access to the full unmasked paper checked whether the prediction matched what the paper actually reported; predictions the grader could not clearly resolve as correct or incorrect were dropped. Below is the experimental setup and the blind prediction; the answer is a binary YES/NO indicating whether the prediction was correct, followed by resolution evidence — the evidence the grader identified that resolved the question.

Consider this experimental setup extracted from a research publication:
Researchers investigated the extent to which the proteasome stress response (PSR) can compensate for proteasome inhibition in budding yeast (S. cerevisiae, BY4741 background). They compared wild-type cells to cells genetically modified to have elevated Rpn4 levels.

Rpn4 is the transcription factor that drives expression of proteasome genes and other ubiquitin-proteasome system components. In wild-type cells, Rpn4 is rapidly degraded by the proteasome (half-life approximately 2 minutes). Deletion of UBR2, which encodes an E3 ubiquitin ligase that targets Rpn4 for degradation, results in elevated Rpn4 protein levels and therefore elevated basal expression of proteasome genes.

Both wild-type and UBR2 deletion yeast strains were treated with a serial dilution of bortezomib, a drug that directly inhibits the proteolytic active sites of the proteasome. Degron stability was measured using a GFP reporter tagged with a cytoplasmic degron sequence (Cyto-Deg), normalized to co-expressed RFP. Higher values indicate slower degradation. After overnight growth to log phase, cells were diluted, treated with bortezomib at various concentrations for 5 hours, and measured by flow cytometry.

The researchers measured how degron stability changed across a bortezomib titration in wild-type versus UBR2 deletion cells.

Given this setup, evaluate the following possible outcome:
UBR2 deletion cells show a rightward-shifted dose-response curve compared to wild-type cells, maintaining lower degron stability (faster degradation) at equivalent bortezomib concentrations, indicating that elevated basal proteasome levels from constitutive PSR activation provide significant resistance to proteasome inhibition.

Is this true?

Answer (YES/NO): YES